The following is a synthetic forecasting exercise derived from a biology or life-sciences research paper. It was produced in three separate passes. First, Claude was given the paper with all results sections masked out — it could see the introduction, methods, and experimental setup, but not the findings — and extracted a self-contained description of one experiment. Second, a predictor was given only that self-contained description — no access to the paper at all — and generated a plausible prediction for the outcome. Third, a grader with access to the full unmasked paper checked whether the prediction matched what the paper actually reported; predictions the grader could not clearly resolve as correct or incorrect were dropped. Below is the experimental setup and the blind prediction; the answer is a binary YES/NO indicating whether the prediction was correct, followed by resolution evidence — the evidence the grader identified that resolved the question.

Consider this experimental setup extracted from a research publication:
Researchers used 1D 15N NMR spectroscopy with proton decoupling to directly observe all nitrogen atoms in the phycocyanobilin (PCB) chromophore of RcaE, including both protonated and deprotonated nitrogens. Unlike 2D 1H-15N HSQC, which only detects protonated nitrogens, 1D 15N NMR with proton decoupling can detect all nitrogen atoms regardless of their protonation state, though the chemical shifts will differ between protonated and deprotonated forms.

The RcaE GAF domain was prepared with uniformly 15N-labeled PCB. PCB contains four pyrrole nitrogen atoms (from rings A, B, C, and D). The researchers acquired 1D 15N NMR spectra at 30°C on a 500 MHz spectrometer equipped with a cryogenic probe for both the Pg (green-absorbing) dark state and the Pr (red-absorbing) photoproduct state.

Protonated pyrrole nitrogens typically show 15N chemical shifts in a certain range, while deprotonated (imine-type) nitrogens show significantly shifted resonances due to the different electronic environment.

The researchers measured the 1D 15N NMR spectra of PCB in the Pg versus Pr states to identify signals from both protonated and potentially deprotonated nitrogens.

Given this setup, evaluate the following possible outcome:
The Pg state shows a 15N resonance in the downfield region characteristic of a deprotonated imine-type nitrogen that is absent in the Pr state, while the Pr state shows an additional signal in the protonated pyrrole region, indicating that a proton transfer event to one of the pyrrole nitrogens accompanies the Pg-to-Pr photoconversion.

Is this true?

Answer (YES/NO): YES